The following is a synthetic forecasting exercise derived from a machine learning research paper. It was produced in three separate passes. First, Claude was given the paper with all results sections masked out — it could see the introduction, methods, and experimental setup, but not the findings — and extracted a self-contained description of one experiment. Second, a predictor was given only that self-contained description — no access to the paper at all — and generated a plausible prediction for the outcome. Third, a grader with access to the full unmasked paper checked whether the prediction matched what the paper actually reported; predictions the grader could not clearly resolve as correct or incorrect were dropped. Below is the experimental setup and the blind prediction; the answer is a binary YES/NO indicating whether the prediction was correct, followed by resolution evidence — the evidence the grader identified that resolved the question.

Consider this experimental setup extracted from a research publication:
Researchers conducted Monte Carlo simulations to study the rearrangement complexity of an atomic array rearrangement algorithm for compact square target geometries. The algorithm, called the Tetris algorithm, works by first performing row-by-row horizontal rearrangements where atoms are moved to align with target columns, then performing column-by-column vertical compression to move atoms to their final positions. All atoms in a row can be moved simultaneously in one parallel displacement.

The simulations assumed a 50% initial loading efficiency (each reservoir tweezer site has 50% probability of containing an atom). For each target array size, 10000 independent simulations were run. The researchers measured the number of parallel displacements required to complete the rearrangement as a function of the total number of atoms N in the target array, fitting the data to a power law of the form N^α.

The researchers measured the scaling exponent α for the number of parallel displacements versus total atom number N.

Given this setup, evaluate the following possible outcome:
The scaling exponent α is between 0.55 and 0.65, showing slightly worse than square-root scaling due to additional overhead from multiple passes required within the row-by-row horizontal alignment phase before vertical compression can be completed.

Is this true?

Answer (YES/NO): NO